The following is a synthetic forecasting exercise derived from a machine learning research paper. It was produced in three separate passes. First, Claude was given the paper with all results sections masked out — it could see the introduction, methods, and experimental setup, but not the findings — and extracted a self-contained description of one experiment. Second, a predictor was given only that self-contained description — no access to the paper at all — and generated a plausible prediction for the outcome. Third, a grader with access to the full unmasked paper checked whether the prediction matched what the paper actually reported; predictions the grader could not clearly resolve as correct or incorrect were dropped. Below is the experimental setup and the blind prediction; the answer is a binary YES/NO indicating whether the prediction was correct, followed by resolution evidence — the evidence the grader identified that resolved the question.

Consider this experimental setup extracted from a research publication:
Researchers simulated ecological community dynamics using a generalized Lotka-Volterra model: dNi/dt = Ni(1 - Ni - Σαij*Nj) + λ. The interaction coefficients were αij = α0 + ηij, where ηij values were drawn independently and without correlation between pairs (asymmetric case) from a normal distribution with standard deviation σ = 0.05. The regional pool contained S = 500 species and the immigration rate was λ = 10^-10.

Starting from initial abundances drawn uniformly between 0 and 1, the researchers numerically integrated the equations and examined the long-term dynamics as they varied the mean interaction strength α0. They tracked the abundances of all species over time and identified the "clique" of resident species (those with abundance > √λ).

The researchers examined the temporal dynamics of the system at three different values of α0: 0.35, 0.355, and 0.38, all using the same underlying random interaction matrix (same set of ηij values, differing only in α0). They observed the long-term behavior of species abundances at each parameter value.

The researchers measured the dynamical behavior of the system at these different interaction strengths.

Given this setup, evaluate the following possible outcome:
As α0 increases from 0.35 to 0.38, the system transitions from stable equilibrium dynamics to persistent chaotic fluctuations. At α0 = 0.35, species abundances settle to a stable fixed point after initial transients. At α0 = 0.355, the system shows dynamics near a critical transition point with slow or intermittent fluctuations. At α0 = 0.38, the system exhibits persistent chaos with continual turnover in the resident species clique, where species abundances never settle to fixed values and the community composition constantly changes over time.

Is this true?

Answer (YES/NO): NO